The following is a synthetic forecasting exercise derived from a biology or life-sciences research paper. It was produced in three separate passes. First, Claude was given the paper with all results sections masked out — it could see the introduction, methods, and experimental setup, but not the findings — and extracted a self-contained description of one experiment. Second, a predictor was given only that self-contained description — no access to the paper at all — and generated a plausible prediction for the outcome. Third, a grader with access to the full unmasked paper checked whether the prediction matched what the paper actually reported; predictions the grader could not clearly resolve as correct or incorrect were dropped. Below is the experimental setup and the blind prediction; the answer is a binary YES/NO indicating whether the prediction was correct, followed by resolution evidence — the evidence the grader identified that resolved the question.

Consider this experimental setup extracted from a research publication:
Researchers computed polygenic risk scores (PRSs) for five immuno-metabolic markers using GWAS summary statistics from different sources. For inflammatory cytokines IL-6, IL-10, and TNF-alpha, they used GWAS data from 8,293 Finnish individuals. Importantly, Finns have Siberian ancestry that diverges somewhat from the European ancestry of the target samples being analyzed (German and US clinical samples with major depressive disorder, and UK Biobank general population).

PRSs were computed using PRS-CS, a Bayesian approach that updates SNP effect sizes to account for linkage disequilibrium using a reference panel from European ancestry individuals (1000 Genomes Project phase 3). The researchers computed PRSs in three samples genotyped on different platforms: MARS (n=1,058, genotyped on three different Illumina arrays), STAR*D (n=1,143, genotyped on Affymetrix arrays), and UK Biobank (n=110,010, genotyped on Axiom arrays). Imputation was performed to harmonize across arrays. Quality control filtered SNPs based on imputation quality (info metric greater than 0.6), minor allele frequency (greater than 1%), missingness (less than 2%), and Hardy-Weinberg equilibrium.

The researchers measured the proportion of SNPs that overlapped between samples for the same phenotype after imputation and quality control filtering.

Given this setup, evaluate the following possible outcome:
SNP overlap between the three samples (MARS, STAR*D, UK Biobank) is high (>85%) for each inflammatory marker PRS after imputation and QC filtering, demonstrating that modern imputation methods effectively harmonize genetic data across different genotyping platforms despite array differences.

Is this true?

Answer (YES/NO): YES